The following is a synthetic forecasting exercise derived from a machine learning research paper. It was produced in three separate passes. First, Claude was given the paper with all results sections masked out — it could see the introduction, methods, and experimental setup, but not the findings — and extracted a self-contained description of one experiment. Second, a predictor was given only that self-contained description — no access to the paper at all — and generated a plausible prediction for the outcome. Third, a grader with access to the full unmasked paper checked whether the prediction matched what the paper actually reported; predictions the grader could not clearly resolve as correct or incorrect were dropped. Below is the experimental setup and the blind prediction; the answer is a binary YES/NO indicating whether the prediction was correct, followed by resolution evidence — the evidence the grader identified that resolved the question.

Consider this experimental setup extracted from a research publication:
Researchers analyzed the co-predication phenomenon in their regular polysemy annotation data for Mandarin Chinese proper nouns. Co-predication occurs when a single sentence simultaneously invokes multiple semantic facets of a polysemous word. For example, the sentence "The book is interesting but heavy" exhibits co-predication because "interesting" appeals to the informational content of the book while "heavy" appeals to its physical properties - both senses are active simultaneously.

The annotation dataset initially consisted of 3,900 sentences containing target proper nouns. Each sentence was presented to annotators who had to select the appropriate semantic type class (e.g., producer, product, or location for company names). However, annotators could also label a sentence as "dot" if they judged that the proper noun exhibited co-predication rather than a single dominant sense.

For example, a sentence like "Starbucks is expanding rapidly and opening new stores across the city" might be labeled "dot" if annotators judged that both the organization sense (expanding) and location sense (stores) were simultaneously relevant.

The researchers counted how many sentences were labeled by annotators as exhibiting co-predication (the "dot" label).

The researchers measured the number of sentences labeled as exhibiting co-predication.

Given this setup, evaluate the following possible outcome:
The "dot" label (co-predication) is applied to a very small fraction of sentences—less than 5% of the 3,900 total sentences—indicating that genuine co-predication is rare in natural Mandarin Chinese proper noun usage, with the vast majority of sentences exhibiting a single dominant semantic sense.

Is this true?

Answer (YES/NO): YES